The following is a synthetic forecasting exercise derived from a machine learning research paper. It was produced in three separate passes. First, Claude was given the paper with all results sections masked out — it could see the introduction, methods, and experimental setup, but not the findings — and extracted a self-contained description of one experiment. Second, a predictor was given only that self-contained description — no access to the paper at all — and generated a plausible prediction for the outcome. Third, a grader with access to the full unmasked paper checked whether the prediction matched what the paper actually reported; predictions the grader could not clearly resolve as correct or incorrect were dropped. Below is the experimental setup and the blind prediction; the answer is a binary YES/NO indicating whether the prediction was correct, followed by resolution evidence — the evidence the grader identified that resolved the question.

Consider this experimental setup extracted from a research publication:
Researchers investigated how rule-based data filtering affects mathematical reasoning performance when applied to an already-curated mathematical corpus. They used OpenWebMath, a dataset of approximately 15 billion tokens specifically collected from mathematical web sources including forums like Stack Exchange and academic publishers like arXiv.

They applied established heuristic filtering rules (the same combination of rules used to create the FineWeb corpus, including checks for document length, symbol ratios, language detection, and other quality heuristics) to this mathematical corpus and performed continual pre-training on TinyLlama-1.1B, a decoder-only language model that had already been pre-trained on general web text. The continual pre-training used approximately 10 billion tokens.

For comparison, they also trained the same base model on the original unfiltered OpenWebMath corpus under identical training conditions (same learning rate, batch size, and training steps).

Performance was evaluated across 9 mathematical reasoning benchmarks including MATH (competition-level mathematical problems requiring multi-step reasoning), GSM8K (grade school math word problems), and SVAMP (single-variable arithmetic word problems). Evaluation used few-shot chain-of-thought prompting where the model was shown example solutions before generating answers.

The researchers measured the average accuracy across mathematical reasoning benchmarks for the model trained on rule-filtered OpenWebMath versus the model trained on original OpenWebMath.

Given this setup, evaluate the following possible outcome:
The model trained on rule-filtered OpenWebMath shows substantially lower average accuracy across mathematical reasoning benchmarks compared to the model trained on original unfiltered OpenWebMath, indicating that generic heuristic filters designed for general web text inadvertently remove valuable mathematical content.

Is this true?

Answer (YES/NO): YES